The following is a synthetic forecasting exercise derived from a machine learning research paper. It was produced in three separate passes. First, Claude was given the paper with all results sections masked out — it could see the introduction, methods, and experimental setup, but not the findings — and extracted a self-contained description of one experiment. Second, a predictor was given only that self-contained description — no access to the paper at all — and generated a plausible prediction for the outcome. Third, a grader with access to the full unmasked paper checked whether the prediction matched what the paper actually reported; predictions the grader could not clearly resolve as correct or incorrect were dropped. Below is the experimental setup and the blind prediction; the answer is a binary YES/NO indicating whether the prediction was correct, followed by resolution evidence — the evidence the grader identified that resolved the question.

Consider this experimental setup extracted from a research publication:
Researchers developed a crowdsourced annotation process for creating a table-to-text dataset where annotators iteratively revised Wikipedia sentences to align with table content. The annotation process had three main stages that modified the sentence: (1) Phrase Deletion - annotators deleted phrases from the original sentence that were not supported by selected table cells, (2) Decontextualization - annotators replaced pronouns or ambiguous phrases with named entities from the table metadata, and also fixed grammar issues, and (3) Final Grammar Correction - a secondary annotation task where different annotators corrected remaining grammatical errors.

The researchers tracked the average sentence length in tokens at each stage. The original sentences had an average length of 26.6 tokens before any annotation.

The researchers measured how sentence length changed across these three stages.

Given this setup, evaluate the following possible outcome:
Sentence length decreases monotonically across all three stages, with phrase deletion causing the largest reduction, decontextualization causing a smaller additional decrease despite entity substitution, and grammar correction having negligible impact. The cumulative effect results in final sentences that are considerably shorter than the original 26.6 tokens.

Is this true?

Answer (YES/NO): NO